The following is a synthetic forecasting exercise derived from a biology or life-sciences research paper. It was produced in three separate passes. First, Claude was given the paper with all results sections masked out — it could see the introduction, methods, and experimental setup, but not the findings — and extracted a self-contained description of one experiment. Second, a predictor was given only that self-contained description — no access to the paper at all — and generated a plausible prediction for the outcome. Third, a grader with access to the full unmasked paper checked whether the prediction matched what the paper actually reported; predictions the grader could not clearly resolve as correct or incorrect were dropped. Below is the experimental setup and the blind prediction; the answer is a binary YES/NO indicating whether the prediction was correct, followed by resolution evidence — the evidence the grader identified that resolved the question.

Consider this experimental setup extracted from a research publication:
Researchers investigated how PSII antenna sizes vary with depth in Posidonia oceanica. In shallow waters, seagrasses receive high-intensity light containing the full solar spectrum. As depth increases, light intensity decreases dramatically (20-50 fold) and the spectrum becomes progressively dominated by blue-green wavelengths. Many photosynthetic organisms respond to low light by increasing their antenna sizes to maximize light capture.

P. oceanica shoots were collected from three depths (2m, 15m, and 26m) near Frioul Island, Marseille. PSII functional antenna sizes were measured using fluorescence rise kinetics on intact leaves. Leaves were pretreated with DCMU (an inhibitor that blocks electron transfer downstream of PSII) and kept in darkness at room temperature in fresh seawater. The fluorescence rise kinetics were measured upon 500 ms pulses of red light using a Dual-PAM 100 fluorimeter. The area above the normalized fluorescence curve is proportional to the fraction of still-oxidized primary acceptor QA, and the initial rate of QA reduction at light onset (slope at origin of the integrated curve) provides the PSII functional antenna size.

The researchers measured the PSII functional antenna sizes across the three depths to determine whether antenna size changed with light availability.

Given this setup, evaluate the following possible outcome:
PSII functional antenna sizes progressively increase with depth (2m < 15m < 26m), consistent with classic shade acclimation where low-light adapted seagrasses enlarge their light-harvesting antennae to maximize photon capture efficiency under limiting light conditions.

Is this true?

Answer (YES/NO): NO